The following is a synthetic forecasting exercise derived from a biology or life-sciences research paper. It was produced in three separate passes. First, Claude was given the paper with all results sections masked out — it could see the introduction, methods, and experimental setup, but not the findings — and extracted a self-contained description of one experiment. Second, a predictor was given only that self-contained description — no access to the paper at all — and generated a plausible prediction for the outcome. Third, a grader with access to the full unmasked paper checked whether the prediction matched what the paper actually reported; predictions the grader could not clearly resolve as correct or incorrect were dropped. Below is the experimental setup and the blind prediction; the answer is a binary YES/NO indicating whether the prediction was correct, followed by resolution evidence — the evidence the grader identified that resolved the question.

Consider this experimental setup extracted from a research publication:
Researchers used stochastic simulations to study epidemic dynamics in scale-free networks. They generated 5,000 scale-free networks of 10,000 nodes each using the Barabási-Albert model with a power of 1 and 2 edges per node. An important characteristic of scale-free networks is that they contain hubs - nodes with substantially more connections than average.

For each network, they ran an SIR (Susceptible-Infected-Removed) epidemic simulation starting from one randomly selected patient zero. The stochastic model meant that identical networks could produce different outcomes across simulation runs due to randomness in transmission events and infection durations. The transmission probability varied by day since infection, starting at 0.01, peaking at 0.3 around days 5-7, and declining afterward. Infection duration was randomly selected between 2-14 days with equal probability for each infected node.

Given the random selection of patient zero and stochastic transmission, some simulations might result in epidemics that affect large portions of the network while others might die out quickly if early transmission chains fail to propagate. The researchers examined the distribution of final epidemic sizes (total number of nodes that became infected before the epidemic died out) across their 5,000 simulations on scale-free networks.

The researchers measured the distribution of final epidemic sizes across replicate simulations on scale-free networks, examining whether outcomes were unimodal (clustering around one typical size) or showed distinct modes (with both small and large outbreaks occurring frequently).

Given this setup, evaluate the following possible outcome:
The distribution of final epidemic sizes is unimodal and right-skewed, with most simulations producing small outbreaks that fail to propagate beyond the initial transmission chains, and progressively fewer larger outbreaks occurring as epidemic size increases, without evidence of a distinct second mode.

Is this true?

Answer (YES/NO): NO